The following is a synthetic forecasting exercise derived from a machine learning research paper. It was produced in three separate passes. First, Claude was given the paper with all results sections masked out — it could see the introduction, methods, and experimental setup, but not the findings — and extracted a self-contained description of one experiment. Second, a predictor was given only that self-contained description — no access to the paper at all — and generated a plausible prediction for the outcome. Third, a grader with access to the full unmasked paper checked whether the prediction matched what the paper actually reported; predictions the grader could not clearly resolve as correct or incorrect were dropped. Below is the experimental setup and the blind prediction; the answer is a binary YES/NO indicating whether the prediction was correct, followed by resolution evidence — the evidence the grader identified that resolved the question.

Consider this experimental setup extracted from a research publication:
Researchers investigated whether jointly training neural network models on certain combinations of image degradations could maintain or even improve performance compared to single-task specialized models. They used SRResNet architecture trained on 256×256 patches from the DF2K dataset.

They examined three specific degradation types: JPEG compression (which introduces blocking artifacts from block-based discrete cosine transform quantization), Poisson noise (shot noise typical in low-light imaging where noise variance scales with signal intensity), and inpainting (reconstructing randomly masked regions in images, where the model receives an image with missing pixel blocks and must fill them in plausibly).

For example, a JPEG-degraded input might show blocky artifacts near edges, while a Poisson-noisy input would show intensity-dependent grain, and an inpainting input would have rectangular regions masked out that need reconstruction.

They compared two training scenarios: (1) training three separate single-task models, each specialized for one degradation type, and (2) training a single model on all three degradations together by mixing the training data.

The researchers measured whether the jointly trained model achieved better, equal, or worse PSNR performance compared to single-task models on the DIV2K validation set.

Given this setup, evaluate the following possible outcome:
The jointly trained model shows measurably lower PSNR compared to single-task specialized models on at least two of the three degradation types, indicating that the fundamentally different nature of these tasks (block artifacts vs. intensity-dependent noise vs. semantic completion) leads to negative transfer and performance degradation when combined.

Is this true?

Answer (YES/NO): NO